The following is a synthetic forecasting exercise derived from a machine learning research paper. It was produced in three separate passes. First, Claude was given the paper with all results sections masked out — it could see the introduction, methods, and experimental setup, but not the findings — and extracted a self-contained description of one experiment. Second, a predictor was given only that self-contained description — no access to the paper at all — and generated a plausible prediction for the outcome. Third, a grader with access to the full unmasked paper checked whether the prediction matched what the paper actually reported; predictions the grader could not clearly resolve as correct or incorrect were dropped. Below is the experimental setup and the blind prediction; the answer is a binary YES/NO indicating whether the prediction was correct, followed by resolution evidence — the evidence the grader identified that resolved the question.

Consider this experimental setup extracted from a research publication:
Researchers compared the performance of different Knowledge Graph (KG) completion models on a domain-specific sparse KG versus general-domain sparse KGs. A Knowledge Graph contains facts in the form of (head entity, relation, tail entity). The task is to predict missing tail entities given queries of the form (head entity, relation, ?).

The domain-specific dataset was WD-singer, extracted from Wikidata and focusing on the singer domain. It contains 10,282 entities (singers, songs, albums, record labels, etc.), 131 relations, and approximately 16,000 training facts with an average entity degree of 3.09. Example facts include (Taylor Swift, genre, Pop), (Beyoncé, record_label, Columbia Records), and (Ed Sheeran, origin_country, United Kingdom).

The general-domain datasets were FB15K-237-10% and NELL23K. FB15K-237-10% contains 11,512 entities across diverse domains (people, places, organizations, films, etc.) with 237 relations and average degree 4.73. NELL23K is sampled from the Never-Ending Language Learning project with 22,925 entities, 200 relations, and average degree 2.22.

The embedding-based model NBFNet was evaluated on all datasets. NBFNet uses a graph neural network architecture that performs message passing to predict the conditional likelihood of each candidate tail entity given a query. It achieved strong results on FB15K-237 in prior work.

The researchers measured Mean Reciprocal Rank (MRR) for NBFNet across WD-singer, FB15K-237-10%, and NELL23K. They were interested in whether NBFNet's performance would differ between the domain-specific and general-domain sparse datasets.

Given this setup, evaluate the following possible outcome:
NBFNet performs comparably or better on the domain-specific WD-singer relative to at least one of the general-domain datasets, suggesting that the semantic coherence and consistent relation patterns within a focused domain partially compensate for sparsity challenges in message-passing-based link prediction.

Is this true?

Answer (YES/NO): YES